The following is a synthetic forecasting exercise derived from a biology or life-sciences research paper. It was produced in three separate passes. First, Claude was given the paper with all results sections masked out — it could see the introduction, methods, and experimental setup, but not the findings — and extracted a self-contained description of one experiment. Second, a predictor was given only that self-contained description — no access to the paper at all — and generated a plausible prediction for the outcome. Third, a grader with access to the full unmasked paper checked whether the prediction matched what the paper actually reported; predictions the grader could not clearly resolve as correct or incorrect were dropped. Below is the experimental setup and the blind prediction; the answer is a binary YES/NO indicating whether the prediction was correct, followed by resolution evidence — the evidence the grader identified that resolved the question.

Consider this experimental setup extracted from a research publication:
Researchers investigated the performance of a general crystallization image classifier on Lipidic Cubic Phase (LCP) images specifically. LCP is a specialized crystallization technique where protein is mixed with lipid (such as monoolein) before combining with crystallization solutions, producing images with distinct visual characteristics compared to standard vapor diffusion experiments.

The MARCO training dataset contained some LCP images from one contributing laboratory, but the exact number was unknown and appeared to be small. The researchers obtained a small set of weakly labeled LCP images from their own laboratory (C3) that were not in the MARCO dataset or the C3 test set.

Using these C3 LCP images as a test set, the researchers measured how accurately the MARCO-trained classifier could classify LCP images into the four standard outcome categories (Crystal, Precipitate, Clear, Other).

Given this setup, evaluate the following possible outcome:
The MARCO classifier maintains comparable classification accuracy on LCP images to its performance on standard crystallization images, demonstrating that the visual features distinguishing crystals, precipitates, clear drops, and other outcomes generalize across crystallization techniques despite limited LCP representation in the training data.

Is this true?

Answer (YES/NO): NO